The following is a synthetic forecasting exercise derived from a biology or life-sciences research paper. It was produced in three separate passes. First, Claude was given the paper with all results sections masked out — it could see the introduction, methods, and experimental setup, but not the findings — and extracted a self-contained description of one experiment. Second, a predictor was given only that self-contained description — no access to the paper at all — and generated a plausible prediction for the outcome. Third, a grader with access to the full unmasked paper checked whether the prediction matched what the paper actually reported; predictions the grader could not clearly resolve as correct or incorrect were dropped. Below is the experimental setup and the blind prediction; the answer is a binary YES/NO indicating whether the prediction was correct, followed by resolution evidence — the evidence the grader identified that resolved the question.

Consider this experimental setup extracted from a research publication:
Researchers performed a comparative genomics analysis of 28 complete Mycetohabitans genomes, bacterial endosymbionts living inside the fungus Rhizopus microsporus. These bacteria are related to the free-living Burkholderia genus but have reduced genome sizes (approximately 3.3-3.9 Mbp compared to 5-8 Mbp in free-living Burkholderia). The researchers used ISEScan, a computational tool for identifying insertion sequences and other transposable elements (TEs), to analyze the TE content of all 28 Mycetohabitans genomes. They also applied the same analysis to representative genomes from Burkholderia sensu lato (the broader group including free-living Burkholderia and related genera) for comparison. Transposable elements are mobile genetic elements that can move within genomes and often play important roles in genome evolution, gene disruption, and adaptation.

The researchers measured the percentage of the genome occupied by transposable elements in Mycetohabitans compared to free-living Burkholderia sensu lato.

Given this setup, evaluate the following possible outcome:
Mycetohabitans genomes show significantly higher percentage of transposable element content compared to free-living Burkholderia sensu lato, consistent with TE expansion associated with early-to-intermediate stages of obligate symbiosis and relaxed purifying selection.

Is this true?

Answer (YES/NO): YES